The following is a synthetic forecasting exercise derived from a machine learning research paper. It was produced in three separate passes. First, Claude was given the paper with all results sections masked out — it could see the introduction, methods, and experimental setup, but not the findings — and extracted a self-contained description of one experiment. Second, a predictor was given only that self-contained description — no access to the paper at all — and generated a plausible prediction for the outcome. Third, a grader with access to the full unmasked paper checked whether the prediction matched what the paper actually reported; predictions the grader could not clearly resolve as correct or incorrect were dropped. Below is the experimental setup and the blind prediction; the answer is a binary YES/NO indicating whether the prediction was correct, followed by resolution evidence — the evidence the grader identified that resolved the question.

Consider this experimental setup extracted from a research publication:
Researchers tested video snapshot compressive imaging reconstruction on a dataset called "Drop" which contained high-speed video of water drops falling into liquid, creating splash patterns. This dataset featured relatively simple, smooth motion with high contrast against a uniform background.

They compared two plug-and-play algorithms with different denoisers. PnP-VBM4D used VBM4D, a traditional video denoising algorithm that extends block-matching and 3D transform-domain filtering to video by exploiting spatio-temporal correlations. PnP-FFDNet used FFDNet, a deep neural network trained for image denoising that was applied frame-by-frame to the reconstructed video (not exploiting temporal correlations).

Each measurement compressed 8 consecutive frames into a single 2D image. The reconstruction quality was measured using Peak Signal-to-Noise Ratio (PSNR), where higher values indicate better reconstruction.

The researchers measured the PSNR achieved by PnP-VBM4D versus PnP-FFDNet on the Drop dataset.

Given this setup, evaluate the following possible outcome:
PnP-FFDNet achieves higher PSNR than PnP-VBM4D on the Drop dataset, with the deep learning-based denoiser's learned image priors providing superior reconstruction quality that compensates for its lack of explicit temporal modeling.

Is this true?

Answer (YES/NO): YES